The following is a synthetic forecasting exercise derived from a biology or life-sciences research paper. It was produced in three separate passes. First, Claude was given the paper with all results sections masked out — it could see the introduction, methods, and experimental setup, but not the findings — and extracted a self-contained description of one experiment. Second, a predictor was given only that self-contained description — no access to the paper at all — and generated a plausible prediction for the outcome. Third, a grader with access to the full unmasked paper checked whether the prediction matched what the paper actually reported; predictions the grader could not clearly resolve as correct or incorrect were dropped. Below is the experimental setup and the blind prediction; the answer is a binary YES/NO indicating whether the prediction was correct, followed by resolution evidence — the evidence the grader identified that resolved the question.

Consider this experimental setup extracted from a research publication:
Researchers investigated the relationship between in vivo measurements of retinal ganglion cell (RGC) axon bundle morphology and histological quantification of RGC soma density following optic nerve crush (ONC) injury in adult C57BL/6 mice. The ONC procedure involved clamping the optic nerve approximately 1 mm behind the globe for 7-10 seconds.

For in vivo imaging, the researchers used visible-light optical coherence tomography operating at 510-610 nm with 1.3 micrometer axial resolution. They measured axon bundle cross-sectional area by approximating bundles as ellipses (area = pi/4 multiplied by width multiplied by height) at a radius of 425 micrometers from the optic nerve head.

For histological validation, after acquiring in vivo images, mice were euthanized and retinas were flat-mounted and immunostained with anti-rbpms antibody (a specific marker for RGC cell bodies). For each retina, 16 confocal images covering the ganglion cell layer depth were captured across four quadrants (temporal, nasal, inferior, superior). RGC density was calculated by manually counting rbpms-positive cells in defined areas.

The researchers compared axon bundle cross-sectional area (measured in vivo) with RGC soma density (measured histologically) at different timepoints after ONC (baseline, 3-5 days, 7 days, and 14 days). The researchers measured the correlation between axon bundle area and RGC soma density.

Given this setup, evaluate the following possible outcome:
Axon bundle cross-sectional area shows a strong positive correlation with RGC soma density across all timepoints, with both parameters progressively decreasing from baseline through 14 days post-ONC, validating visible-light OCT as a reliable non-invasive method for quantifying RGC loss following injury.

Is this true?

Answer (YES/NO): NO